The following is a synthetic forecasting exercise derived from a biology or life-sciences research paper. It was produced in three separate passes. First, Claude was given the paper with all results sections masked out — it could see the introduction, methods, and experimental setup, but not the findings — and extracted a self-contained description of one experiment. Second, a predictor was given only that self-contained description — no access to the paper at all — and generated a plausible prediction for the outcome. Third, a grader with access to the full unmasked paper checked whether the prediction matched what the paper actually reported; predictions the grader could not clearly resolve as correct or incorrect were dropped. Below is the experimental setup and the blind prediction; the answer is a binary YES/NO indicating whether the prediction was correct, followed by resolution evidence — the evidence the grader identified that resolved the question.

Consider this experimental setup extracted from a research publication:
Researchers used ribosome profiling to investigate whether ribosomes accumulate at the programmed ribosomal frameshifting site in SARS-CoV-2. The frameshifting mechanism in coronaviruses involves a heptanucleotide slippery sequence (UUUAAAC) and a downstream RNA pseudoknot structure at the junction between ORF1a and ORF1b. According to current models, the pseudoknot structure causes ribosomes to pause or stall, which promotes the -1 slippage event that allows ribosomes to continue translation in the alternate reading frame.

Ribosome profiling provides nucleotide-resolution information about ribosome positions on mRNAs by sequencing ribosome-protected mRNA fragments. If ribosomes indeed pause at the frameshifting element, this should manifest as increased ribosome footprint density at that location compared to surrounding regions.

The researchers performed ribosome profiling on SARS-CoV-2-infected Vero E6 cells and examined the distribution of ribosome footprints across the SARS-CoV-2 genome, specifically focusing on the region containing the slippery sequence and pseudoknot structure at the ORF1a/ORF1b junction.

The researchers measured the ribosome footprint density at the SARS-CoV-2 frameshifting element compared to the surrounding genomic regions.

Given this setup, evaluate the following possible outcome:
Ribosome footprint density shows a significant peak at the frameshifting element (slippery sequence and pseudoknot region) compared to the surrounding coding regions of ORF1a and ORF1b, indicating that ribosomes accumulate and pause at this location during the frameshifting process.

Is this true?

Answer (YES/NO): YES